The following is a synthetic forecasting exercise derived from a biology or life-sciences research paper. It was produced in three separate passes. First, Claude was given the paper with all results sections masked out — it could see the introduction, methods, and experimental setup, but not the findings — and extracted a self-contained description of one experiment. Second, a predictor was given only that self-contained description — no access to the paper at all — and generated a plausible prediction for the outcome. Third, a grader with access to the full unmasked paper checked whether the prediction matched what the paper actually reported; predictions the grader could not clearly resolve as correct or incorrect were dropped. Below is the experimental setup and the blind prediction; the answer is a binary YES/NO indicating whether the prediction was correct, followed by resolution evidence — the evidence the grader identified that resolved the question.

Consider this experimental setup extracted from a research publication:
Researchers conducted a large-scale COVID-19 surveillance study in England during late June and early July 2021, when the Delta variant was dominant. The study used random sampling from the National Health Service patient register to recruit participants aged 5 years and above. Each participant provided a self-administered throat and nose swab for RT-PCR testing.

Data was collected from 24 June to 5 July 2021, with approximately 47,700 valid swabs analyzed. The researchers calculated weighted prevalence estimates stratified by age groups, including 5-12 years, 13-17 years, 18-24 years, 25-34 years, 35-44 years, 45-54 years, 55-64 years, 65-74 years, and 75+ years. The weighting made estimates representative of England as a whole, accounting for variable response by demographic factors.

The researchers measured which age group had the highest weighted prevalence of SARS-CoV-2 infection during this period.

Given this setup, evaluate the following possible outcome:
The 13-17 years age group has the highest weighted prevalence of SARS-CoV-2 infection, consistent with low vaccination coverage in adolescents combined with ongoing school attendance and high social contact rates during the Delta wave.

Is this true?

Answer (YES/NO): NO